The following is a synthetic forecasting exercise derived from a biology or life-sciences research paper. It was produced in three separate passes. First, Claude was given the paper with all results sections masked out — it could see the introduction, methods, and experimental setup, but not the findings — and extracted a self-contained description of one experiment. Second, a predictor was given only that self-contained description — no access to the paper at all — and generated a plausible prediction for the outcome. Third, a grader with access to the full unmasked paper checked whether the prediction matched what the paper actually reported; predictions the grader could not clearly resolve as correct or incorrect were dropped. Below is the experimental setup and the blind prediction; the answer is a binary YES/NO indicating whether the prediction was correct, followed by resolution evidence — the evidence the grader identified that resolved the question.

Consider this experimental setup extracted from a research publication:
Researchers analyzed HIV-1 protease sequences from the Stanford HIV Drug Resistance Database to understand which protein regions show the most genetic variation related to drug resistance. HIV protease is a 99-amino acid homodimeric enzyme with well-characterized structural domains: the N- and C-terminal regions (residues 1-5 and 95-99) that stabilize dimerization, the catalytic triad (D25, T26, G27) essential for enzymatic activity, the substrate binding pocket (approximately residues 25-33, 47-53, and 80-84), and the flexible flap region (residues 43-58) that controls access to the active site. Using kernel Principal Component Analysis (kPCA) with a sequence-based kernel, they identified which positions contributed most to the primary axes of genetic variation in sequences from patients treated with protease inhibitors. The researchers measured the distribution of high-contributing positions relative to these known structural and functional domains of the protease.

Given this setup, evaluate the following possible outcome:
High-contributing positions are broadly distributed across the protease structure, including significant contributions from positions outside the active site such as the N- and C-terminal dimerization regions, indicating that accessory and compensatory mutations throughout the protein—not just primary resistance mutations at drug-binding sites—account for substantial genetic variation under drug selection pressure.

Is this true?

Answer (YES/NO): NO